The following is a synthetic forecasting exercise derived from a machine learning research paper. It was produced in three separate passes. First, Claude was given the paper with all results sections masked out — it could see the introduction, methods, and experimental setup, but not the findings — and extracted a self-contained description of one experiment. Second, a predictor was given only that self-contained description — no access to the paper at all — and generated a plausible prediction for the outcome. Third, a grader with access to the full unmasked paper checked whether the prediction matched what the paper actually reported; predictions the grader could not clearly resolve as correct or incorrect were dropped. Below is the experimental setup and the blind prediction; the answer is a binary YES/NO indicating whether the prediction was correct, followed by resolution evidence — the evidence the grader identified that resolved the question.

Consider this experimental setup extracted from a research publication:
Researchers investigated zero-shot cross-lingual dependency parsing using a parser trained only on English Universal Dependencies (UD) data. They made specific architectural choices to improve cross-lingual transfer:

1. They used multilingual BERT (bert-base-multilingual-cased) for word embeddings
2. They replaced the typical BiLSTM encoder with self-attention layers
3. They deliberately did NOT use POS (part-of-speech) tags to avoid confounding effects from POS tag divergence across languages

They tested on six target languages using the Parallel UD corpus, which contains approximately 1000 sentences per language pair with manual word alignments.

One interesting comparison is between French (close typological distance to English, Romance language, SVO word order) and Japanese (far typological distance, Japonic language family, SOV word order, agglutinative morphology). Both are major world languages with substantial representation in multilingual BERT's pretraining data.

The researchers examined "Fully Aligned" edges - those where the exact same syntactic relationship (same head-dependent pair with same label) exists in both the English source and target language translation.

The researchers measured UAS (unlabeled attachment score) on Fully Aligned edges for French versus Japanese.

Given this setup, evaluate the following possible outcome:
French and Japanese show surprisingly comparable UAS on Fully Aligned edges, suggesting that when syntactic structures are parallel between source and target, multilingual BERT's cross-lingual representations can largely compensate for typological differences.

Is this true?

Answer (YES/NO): NO